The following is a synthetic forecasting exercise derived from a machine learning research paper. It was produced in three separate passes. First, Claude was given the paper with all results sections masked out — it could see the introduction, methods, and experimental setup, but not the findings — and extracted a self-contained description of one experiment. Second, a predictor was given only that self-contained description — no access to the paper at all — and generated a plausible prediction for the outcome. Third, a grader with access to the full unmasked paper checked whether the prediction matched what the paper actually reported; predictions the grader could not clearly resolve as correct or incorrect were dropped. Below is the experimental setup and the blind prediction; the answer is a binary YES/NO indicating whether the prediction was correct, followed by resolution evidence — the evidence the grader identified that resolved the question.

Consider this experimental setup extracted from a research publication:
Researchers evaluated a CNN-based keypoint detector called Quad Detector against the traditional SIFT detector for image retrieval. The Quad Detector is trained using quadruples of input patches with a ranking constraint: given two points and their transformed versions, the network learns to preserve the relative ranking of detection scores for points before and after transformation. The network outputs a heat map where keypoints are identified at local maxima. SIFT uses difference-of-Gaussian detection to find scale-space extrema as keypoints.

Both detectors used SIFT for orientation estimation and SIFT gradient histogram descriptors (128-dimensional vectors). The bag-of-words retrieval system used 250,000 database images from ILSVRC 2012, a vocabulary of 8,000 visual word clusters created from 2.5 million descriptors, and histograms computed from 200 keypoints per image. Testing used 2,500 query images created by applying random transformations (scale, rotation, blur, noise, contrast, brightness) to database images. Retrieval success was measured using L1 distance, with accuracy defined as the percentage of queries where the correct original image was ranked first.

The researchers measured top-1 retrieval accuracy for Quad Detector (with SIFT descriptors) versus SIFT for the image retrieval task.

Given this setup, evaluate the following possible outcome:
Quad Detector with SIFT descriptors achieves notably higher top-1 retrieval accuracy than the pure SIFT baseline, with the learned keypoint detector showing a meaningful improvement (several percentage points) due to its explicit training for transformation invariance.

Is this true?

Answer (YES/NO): YES